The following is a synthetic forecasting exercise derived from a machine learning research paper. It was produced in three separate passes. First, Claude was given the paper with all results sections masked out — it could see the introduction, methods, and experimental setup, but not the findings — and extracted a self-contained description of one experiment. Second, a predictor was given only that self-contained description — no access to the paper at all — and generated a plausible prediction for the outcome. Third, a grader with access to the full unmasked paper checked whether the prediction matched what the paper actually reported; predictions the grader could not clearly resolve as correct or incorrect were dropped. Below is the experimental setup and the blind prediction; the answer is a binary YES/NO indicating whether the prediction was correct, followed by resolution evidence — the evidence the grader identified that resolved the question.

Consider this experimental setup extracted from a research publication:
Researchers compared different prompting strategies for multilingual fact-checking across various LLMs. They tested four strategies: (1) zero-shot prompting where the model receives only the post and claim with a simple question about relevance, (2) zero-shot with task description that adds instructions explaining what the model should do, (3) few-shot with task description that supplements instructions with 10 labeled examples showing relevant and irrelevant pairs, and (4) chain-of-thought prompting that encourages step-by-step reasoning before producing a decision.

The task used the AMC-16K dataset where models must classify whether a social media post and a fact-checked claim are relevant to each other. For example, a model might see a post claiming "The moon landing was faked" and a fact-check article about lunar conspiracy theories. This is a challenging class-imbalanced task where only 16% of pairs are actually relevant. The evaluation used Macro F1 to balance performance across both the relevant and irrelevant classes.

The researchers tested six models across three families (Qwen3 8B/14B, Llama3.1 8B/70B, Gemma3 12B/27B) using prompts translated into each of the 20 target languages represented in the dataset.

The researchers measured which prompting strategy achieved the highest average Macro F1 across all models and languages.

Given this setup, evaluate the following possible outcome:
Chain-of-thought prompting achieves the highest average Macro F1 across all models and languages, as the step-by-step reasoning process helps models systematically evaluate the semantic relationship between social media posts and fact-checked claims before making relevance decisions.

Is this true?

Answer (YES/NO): YES